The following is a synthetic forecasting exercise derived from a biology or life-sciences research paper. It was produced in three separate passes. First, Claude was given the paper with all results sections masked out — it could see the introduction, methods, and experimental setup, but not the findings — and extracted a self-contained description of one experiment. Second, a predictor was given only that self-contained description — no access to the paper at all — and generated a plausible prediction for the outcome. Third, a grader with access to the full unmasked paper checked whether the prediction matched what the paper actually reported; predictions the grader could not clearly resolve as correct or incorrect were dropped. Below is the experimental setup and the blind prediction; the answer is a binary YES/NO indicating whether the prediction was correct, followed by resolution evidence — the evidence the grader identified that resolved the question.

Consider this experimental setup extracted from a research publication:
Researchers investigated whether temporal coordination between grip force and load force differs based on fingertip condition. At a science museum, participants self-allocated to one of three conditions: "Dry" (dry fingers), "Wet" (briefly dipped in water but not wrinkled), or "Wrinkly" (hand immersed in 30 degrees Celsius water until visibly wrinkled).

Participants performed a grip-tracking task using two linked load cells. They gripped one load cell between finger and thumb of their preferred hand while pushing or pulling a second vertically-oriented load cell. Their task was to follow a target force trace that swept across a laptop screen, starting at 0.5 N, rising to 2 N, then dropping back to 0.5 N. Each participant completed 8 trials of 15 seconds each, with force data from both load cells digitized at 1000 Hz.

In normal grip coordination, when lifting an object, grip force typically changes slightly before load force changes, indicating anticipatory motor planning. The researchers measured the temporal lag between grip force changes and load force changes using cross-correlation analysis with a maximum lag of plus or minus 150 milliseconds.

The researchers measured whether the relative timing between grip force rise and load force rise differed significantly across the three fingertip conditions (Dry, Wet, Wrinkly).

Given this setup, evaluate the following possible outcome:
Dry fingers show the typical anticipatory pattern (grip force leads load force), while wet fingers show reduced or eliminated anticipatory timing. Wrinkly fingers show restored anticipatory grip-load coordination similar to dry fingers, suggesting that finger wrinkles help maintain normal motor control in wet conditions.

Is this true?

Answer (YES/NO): NO